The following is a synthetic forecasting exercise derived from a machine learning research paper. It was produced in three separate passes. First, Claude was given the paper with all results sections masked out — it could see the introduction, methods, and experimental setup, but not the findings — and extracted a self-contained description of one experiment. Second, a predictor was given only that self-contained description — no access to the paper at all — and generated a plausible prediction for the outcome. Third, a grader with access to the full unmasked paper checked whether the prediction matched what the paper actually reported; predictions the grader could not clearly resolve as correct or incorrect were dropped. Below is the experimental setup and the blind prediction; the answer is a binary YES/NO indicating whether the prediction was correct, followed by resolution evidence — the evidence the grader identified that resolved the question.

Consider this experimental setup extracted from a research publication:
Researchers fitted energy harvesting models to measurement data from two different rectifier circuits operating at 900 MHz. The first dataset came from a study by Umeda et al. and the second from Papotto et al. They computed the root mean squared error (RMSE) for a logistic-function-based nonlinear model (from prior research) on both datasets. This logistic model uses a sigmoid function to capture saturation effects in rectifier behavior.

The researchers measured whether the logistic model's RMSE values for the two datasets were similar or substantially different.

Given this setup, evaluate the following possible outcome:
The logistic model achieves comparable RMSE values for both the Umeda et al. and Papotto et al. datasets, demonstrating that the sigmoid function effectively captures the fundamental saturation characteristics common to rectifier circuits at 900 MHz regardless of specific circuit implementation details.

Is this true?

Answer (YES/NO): YES